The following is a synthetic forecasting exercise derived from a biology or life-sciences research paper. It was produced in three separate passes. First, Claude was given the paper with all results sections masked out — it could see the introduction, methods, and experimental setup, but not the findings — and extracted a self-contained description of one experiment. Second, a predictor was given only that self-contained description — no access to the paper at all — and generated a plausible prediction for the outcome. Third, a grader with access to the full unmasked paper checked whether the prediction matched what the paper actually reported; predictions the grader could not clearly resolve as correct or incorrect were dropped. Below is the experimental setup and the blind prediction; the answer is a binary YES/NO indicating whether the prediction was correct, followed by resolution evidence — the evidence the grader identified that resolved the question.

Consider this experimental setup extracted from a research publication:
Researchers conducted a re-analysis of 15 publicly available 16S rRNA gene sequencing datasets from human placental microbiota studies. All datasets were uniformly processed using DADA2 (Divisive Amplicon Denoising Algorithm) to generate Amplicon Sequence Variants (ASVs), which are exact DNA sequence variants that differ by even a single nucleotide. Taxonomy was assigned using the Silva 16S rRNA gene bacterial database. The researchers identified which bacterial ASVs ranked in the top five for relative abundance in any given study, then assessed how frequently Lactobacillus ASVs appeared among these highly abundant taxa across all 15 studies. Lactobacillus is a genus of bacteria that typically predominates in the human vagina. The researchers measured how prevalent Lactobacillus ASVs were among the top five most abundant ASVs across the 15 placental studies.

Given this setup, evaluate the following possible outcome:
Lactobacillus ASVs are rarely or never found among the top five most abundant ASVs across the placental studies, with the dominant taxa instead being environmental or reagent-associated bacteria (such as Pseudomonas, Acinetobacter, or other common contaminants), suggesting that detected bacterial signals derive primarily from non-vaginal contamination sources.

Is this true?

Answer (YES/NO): NO